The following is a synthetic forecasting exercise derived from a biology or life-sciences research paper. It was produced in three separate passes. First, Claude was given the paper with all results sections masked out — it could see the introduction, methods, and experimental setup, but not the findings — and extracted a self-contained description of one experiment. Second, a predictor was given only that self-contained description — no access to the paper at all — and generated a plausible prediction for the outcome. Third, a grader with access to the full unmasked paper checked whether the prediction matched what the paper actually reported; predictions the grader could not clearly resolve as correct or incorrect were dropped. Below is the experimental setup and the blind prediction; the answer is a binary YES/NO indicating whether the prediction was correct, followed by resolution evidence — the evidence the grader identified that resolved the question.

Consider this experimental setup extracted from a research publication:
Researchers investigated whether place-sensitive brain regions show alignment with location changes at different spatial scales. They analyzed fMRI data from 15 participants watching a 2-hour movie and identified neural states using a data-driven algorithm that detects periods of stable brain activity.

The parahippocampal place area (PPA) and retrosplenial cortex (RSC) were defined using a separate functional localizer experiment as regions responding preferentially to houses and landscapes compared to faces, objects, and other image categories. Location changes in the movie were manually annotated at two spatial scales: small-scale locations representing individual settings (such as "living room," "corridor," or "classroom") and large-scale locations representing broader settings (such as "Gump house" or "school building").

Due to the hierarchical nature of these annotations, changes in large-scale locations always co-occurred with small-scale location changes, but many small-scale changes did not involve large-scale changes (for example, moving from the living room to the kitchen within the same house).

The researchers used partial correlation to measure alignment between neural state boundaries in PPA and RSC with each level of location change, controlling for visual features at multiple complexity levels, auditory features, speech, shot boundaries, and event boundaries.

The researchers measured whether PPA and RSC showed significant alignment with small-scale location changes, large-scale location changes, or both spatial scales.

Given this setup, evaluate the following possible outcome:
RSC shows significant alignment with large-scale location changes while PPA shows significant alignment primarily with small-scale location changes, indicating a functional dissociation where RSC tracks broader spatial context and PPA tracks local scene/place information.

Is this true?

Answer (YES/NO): NO